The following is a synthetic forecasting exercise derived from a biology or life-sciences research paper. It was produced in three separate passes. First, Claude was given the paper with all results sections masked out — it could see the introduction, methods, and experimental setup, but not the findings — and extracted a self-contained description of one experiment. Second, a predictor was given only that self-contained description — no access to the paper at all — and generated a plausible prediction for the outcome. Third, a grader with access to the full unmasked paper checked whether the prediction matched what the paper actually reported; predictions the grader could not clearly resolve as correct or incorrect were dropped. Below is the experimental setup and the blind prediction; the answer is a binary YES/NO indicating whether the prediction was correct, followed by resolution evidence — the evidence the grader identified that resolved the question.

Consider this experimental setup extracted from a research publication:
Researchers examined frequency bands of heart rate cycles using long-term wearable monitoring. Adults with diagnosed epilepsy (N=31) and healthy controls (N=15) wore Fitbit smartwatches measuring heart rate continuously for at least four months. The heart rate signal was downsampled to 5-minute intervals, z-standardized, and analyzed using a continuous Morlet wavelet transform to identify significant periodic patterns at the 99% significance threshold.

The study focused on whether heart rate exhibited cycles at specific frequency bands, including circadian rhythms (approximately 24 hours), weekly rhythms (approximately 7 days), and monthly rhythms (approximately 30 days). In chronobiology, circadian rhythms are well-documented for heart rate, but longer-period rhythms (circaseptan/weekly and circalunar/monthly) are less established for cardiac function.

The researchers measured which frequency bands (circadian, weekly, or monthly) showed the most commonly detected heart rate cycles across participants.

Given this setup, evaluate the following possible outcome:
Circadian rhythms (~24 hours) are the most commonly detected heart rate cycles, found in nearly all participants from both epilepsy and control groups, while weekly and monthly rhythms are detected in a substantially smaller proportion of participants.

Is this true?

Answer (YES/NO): YES